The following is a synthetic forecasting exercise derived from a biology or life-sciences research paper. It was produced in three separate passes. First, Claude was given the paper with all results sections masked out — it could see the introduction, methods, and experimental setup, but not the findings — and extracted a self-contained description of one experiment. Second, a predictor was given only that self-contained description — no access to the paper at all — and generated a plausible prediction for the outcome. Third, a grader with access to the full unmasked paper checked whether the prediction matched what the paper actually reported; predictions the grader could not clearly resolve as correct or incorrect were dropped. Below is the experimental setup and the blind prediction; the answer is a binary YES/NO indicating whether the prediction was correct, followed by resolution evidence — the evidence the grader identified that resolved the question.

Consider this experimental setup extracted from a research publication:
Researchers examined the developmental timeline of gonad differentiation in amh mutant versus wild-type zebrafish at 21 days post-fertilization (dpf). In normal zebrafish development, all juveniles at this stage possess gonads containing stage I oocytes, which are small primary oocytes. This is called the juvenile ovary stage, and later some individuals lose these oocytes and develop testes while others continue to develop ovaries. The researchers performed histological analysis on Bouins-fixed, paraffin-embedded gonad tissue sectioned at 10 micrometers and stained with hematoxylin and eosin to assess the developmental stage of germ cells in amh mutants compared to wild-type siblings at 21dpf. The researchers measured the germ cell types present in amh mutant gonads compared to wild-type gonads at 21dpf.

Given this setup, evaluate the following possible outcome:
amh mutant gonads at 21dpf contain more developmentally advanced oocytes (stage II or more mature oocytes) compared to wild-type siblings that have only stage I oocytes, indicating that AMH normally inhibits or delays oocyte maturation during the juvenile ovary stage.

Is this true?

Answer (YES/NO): NO